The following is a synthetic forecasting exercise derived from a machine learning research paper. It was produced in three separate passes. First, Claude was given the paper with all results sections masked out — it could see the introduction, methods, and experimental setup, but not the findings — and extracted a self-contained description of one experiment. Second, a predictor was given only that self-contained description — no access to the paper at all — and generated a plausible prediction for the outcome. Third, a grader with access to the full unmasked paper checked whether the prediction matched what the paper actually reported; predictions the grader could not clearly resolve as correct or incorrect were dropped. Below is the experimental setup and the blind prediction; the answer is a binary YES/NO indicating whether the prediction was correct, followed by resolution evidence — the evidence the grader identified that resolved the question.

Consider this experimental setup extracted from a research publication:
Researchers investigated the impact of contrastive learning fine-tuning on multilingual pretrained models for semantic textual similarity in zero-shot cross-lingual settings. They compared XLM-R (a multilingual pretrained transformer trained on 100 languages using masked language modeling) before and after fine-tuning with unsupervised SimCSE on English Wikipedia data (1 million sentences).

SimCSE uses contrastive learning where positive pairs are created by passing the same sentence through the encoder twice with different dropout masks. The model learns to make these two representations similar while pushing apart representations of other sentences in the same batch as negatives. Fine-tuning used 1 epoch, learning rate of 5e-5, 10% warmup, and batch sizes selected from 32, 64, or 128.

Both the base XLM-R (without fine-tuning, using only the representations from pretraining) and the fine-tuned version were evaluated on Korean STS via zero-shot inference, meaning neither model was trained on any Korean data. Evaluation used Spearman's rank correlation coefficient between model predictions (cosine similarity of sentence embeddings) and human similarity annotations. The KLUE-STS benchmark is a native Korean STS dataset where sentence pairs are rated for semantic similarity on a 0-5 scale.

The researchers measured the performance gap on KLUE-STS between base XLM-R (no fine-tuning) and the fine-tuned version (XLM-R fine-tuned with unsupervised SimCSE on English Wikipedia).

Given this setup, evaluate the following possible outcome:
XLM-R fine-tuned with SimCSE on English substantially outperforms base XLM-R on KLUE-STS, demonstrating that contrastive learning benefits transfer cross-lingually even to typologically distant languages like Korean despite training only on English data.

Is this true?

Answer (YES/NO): YES